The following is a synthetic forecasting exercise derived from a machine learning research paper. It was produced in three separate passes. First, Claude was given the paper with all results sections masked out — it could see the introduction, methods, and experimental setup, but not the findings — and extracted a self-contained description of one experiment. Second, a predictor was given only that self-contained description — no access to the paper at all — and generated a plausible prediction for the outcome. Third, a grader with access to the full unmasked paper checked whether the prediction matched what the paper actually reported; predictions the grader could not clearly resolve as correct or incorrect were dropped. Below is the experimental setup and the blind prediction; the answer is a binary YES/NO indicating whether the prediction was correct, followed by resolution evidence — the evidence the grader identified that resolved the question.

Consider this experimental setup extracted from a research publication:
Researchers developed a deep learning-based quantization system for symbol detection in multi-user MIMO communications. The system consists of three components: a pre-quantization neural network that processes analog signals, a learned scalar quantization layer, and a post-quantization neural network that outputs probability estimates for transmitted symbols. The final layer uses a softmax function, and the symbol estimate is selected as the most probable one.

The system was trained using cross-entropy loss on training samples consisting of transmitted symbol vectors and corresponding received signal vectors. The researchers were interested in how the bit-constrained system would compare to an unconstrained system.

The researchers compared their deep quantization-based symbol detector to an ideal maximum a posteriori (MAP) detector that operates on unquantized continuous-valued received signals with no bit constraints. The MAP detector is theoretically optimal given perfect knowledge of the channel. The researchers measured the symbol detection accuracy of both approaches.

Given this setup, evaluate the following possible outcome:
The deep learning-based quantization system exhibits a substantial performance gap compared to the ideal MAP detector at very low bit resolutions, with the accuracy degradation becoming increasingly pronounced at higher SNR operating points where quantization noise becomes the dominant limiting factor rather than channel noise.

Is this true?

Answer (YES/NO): NO